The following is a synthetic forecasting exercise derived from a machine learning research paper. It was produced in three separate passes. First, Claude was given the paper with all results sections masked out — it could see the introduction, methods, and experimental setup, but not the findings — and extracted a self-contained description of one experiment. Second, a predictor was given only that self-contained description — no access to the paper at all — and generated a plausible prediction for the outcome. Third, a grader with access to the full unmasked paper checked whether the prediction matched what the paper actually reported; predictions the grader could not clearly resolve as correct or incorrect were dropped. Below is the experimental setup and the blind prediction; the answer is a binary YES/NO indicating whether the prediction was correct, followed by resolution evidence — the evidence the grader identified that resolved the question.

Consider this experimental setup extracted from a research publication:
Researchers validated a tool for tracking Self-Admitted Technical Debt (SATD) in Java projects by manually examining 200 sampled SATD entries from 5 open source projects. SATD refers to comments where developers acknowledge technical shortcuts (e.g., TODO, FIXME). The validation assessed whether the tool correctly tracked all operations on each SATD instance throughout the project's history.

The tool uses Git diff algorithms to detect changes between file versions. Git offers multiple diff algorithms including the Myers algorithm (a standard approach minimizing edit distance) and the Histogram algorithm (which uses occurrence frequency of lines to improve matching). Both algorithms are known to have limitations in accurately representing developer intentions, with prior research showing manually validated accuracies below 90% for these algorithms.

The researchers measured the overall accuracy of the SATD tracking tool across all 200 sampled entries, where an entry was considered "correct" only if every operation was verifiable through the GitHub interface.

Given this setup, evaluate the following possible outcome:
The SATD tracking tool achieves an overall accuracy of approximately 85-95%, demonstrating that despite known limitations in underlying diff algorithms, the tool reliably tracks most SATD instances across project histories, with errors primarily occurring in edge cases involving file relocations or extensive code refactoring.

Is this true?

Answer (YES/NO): YES